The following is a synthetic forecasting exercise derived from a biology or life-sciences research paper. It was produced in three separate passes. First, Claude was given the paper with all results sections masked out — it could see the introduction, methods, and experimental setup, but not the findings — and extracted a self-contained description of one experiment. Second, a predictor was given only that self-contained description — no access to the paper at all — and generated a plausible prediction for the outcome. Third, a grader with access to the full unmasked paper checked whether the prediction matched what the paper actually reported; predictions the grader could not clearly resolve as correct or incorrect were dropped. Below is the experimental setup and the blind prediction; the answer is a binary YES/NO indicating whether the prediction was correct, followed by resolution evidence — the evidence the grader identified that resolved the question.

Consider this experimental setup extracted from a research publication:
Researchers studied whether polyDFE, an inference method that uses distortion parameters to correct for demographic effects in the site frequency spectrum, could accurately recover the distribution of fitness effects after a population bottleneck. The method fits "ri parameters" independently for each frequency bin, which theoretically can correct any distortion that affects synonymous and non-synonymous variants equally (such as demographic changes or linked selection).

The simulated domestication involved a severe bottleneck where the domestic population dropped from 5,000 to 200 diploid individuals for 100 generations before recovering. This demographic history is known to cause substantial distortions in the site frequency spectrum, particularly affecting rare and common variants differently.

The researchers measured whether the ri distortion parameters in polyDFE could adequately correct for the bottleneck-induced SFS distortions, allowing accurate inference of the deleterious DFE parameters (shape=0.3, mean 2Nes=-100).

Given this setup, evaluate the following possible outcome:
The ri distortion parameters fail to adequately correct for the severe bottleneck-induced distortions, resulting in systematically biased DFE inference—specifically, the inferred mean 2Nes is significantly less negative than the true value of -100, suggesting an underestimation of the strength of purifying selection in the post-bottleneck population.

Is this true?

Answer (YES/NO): NO